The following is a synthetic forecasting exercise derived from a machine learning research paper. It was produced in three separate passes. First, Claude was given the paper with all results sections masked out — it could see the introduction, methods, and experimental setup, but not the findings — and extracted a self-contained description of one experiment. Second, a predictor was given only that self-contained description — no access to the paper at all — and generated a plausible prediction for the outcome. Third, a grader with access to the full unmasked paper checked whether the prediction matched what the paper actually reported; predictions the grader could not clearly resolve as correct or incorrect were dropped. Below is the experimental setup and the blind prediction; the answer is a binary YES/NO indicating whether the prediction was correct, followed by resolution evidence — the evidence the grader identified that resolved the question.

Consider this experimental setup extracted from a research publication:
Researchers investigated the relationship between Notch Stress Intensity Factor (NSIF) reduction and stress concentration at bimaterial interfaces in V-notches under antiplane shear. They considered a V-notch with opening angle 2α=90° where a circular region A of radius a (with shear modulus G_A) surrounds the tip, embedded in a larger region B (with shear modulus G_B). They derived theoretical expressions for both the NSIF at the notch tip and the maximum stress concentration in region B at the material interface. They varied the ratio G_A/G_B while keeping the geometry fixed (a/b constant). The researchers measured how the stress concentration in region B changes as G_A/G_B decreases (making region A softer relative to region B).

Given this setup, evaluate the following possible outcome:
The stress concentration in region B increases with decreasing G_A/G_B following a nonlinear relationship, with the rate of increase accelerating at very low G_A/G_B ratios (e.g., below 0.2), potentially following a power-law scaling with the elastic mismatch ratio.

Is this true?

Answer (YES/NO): NO